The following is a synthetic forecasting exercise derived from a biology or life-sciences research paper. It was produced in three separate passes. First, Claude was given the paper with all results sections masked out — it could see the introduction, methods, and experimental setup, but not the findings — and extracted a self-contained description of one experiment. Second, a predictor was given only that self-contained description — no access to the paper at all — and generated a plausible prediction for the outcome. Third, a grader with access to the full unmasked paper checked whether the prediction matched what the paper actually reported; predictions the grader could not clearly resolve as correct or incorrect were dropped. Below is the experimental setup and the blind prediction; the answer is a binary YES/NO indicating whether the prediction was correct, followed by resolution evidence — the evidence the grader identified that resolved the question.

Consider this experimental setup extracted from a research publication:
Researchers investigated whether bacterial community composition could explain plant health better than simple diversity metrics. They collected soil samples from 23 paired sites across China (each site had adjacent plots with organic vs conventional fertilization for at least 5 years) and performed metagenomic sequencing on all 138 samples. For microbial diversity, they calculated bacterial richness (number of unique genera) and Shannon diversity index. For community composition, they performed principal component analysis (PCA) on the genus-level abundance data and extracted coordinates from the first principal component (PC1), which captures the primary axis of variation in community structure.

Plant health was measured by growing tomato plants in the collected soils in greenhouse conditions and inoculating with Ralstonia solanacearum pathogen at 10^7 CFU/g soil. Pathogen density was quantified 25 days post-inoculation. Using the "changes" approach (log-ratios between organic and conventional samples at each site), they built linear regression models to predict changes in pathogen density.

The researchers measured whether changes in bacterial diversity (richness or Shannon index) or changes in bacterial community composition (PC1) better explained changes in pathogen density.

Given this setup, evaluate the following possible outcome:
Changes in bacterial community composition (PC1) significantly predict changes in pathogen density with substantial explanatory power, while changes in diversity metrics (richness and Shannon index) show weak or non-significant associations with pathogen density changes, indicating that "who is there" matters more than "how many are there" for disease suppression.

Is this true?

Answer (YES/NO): NO